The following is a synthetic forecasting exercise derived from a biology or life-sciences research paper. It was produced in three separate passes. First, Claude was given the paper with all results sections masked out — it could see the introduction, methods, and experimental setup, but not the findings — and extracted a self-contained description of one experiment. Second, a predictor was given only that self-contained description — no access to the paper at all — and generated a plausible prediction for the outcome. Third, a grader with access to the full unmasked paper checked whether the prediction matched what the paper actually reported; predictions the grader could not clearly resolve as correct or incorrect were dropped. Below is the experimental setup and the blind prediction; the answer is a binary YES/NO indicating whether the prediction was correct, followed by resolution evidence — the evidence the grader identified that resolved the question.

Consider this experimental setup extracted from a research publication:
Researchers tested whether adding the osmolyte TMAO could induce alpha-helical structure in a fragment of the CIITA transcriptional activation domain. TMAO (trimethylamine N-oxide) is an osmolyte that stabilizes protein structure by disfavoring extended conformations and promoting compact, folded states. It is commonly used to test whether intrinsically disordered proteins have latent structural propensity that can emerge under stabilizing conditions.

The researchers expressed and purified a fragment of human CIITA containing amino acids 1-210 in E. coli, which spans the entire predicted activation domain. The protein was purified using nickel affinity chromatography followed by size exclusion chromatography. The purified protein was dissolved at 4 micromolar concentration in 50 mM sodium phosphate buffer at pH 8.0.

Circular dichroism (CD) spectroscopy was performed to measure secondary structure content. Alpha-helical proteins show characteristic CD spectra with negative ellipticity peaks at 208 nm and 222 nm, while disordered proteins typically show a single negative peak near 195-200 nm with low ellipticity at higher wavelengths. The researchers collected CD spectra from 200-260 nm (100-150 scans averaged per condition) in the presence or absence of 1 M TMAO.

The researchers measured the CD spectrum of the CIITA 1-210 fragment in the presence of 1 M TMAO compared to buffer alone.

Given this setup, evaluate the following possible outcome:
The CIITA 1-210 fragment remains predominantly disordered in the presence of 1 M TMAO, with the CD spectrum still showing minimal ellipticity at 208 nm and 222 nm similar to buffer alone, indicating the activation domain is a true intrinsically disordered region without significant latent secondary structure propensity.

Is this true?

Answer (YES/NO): YES